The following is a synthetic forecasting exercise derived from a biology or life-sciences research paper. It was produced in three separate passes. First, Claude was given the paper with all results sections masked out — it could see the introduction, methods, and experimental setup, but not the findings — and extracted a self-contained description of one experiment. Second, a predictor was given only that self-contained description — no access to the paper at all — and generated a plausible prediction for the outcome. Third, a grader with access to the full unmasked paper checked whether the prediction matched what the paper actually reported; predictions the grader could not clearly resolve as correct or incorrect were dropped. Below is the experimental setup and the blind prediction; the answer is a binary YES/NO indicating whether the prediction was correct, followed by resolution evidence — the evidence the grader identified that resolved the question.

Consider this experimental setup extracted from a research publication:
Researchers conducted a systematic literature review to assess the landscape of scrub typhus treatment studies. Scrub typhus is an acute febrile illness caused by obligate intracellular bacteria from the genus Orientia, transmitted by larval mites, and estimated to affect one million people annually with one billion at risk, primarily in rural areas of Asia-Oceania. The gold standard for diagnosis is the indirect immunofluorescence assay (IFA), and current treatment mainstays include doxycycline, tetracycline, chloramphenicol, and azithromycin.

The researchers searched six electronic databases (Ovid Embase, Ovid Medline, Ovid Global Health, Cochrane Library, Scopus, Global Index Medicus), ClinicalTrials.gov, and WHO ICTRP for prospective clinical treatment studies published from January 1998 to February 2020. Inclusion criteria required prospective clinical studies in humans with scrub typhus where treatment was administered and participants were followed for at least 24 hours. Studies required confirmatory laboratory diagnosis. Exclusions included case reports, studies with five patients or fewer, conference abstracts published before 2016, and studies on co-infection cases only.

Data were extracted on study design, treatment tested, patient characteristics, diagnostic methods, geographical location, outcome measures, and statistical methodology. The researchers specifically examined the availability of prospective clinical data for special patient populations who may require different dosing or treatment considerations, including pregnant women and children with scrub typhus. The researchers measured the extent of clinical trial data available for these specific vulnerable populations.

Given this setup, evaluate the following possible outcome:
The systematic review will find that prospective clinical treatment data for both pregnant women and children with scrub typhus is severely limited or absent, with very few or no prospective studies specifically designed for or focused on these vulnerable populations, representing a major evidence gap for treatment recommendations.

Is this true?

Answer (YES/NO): NO